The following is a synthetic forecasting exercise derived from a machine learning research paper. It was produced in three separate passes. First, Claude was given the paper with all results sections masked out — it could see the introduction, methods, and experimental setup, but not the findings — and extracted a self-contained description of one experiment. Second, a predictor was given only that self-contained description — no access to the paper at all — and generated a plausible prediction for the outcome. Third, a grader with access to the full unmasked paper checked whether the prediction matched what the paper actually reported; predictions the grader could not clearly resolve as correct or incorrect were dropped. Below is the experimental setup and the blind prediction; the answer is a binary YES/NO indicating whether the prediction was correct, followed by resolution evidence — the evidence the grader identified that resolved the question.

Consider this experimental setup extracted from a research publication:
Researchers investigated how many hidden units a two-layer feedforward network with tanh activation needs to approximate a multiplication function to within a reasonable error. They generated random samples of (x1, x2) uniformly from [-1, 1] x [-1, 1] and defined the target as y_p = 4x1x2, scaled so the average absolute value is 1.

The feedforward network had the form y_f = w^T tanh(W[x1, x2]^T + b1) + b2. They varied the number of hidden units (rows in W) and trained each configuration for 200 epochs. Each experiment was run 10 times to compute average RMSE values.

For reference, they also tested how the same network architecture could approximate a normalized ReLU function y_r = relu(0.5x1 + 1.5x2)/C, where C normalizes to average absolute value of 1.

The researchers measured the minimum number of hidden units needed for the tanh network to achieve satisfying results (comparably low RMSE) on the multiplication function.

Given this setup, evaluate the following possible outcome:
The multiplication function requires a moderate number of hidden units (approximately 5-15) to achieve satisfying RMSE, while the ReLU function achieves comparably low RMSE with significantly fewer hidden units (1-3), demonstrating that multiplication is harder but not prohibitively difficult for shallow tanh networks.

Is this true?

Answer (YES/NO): NO